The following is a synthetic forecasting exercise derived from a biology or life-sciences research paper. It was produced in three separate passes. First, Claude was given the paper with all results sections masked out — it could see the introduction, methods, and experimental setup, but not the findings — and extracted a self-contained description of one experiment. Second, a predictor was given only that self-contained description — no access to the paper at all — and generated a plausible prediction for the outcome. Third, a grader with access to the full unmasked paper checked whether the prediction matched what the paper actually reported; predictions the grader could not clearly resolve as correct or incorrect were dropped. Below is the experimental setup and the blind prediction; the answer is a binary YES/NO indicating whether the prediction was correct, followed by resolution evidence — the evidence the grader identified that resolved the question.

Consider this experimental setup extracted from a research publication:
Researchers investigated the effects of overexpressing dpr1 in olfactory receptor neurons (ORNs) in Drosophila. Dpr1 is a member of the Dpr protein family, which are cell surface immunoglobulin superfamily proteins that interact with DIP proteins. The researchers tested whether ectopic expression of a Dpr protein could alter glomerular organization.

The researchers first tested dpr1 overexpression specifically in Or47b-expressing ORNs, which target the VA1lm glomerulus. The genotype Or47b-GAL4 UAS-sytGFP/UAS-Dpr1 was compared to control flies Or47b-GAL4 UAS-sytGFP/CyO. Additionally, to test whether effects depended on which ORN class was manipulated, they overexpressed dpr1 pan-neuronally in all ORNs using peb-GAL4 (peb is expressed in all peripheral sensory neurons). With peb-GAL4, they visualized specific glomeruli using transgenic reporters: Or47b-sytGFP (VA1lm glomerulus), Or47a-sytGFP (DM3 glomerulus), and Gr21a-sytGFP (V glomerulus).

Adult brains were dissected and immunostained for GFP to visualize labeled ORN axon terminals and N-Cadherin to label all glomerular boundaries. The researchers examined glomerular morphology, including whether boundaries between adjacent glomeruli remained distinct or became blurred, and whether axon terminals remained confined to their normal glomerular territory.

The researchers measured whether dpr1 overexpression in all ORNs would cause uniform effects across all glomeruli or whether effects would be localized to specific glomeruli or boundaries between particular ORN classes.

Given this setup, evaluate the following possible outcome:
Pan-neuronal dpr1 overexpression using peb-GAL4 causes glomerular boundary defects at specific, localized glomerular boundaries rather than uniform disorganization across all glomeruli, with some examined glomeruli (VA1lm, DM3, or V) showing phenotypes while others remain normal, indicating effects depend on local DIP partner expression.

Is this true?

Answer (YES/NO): YES